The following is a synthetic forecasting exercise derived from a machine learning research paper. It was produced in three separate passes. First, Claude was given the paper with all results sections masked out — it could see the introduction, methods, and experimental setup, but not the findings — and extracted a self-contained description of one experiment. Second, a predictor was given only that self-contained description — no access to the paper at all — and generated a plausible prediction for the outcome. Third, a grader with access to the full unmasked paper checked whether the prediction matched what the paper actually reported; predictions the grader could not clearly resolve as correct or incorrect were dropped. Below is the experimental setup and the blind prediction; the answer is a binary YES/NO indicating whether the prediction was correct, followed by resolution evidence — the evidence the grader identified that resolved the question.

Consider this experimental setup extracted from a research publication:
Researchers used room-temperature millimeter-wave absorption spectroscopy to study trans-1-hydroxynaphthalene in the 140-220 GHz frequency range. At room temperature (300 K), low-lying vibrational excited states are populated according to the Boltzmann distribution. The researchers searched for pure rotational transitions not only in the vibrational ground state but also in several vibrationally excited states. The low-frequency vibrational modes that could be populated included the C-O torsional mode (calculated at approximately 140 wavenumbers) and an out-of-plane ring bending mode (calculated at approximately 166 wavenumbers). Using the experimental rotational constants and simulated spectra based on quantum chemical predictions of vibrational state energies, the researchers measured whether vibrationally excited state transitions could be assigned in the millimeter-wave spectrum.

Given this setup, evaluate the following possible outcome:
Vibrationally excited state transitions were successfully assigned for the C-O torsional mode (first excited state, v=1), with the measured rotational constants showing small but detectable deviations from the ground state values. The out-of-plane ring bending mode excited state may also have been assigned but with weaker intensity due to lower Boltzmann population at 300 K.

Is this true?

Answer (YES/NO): YES